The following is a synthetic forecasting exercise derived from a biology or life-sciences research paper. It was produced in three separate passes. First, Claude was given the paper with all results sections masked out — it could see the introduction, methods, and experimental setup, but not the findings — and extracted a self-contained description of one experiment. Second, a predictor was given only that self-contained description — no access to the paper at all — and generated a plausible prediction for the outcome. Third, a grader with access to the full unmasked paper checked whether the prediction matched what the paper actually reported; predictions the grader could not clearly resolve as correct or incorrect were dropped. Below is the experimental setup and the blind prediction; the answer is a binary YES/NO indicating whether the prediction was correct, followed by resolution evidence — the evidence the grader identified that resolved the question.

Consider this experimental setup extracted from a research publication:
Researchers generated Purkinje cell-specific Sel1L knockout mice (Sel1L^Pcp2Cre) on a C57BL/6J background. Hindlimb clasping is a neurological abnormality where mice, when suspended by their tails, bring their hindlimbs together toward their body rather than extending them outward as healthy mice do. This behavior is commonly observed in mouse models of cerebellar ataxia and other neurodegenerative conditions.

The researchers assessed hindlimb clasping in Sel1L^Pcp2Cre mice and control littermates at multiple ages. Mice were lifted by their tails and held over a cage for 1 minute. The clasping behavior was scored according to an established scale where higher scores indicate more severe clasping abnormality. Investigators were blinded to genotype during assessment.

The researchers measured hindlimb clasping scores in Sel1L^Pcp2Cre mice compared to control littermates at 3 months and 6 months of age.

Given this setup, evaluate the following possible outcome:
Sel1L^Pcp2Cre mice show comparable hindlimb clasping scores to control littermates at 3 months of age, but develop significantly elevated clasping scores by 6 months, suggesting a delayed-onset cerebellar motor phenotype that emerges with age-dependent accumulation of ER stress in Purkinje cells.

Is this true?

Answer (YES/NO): YES